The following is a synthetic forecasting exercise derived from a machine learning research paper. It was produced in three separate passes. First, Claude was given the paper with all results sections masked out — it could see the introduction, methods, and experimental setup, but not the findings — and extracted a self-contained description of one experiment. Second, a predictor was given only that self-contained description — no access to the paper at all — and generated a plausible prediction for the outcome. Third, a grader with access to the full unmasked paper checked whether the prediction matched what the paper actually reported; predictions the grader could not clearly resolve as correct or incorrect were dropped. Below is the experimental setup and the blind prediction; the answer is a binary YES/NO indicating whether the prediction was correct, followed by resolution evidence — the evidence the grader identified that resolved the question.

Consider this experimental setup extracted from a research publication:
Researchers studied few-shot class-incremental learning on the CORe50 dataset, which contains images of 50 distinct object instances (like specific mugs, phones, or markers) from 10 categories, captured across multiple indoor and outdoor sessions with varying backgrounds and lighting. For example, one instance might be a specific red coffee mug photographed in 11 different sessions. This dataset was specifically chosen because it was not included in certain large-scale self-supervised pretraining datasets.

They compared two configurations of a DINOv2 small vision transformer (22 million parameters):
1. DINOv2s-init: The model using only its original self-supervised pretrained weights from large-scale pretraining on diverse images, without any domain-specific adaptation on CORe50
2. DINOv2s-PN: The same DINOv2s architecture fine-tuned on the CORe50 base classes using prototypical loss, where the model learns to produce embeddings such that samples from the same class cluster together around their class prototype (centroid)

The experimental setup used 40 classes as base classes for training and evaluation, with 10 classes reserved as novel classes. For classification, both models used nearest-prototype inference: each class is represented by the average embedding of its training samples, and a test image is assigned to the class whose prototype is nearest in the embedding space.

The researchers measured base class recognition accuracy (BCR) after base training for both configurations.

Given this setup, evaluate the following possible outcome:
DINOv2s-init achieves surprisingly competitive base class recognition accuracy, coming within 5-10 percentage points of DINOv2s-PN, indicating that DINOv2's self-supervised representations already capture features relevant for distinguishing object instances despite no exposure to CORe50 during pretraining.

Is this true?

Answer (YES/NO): NO